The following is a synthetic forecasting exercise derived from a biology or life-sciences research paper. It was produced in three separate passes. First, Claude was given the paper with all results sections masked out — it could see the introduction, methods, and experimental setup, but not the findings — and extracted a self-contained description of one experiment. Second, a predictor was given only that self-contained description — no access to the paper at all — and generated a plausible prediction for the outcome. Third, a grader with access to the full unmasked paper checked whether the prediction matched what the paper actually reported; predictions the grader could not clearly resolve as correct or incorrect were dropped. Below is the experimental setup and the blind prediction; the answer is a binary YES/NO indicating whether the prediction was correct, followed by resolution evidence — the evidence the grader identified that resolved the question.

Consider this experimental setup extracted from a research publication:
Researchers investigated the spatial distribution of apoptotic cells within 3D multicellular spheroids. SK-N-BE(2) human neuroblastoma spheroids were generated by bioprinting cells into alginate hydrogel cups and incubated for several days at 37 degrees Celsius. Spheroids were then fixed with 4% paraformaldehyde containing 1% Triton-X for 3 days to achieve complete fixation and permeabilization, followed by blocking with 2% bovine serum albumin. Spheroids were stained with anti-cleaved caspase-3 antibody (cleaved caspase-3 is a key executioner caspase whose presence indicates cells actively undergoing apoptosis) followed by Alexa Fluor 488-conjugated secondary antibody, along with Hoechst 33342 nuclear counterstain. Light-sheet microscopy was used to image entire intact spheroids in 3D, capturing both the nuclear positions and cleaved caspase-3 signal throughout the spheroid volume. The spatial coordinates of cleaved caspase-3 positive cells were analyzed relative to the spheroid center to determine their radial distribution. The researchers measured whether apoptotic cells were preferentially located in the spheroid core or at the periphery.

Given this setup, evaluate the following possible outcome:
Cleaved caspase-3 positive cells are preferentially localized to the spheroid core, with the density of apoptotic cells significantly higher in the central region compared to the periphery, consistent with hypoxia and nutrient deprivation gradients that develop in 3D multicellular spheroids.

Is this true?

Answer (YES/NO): YES